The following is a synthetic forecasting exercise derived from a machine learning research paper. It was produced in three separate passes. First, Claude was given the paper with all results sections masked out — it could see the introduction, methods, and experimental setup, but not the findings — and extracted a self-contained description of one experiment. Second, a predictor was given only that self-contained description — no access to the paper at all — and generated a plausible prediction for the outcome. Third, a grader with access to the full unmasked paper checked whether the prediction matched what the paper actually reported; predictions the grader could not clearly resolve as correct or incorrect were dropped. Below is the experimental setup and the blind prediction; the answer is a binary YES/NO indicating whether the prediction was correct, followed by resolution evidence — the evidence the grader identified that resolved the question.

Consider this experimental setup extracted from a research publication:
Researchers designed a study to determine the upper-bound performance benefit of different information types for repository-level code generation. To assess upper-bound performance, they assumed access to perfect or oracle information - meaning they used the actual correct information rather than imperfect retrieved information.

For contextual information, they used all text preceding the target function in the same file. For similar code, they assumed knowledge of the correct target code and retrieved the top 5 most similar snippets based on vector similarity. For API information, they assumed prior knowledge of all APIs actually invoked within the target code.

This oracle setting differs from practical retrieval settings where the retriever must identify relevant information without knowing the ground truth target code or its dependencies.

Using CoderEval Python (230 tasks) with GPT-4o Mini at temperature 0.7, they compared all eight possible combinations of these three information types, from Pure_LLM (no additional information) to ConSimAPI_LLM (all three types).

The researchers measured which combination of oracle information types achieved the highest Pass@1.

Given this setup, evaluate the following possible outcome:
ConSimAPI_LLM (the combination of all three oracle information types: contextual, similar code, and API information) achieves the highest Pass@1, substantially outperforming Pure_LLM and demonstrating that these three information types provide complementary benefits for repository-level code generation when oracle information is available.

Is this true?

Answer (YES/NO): NO